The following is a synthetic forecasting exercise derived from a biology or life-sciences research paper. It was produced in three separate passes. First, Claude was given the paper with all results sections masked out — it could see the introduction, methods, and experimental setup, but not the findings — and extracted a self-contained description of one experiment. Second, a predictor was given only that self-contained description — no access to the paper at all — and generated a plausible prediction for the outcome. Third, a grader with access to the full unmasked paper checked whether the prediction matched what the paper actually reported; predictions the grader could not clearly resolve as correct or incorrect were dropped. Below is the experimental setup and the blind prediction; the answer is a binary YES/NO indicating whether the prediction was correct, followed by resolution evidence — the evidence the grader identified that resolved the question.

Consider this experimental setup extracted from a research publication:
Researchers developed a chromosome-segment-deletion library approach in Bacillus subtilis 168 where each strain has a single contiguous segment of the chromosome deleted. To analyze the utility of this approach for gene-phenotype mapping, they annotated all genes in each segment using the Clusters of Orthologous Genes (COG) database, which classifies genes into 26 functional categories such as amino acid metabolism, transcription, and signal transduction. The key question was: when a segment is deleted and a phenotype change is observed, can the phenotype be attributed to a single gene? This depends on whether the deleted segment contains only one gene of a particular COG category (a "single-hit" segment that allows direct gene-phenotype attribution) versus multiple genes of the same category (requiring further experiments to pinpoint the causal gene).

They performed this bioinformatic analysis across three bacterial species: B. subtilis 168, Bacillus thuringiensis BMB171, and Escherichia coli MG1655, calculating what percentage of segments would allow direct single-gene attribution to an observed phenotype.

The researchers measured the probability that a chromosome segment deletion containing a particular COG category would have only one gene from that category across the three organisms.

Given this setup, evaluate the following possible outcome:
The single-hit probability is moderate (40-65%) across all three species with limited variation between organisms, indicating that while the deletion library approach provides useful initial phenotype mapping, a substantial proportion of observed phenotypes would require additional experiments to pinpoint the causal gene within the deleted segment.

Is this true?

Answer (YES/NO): NO